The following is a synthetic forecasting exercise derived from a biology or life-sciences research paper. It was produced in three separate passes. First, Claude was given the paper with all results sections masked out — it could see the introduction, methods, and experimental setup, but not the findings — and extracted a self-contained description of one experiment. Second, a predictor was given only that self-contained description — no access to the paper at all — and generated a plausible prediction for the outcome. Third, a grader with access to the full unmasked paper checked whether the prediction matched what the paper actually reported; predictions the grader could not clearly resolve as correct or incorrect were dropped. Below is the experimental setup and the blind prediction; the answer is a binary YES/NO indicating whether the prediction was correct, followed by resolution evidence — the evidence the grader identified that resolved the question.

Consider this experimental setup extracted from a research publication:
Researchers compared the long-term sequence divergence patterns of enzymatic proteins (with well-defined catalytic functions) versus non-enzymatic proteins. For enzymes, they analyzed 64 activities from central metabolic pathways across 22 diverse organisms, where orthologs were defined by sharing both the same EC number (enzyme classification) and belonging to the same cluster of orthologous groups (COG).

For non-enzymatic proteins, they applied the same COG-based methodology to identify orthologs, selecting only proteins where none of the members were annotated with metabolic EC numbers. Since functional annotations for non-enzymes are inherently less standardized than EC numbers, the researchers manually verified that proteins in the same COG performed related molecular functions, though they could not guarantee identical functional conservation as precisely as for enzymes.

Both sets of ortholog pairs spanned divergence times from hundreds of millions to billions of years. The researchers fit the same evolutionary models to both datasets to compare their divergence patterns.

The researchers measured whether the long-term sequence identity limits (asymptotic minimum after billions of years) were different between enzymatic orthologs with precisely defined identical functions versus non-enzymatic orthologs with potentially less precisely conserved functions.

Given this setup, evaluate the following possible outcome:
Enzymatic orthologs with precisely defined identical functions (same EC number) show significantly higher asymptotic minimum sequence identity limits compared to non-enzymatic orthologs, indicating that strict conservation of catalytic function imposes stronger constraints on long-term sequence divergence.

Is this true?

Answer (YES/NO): YES